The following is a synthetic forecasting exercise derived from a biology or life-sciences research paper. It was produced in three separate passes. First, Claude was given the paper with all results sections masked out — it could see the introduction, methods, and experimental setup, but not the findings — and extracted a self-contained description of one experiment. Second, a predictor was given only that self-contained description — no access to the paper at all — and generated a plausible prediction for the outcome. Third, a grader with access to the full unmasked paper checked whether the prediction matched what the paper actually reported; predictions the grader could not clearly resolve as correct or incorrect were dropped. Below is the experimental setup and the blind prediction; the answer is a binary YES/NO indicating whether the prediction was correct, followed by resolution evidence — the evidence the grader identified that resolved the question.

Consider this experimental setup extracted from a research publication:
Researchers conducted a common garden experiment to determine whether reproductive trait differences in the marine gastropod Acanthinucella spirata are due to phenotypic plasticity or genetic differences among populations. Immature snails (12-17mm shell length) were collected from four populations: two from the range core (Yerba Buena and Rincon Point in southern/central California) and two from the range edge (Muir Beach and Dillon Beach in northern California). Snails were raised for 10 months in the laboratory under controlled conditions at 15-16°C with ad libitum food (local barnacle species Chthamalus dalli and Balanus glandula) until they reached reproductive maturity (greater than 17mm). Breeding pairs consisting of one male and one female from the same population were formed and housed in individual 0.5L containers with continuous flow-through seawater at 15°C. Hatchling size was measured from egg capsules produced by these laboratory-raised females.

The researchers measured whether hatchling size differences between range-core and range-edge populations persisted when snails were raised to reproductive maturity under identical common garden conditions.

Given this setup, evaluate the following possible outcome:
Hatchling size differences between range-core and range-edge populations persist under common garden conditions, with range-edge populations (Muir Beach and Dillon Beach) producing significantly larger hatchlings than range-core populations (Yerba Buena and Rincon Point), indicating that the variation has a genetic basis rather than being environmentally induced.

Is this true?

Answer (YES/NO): NO